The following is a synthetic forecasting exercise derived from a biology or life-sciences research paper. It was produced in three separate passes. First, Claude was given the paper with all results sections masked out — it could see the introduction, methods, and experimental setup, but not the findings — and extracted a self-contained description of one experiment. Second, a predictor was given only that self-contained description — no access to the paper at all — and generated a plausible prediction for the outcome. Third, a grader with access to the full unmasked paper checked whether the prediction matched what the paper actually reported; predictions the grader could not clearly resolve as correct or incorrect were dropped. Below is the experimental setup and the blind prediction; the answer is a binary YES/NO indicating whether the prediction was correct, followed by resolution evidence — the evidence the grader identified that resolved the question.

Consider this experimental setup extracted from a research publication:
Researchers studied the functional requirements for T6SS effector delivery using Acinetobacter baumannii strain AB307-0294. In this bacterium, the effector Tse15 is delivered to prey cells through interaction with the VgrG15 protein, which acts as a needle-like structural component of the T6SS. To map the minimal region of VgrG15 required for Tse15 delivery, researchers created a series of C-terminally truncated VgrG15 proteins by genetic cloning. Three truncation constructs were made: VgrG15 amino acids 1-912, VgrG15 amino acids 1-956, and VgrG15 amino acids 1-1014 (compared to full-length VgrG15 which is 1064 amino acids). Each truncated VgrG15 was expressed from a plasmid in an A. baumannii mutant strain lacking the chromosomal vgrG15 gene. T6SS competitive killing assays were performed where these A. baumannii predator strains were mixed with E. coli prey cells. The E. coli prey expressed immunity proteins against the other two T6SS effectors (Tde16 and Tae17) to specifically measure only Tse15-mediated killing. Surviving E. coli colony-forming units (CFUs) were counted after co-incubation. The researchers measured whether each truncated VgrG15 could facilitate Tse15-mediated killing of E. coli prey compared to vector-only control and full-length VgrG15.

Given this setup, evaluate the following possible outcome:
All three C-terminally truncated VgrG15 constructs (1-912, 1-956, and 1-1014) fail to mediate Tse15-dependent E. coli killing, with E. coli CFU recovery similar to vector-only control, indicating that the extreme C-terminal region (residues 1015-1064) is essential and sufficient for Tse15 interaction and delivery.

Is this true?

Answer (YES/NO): NO